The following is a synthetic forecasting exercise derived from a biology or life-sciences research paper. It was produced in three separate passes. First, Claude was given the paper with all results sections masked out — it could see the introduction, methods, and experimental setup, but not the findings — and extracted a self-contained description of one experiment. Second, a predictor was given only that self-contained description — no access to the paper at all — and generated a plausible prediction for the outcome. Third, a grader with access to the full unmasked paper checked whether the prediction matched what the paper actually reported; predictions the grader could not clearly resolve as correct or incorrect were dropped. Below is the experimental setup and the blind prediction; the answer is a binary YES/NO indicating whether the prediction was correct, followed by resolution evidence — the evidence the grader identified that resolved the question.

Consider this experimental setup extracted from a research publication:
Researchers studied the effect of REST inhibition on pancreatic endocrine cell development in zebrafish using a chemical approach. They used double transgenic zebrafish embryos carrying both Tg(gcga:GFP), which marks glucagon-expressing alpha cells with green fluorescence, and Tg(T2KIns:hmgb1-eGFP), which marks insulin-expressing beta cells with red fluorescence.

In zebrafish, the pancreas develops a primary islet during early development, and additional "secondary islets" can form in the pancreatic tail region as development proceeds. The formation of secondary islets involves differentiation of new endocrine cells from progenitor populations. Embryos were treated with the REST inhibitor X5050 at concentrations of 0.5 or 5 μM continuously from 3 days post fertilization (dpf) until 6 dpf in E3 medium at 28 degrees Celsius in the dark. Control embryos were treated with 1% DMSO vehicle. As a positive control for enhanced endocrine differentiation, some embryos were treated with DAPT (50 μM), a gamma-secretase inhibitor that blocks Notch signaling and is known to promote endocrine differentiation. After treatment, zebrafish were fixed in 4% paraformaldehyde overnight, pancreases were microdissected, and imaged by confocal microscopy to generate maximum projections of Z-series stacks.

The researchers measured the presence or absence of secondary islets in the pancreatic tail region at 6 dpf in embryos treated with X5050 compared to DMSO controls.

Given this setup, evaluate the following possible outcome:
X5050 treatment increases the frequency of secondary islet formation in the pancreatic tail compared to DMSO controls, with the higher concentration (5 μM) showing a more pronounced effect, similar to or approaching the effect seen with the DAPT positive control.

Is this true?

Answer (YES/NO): YES